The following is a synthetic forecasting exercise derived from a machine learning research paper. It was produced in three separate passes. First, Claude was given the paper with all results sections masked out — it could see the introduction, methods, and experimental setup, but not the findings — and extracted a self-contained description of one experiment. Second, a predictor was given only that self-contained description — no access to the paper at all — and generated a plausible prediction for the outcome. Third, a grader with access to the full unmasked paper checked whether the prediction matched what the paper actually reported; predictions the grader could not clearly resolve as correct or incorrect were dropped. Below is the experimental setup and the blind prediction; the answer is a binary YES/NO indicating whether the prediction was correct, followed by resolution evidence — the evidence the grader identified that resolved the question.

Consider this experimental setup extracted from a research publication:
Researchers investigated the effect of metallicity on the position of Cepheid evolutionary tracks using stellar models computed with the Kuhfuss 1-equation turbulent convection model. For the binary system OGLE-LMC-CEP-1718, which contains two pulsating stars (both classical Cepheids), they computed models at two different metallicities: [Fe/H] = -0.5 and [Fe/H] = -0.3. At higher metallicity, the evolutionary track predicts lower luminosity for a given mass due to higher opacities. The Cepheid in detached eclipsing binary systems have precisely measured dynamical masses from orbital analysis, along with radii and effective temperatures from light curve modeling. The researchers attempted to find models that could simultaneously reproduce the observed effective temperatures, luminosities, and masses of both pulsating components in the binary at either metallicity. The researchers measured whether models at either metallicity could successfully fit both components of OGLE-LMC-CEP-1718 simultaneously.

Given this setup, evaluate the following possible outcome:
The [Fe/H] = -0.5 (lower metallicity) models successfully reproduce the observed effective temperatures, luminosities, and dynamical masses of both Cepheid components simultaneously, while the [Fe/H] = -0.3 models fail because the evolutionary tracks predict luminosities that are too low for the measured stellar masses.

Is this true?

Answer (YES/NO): NO